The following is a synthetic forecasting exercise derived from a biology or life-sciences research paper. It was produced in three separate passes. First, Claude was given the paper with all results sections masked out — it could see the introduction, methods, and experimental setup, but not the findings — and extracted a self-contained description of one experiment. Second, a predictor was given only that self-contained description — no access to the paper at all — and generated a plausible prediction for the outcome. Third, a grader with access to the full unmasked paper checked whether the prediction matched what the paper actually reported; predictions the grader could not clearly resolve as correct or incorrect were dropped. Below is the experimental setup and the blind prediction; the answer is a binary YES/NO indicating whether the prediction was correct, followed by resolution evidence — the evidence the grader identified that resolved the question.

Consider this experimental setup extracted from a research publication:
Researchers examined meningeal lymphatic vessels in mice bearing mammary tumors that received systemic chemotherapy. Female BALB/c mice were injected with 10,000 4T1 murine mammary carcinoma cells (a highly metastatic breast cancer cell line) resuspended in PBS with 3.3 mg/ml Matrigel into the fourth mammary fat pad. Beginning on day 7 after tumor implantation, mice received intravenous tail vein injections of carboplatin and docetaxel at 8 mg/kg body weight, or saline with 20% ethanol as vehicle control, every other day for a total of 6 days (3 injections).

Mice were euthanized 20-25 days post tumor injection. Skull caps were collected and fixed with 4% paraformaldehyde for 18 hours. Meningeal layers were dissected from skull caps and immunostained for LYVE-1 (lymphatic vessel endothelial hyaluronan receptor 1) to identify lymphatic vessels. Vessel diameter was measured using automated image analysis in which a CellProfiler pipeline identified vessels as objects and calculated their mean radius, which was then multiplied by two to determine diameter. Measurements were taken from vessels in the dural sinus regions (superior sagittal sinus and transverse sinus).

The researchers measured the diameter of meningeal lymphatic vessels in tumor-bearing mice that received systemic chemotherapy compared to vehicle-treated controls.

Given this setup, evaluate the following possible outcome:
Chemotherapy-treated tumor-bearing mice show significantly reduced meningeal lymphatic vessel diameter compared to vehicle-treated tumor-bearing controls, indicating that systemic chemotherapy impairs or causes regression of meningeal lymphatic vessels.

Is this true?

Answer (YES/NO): NO